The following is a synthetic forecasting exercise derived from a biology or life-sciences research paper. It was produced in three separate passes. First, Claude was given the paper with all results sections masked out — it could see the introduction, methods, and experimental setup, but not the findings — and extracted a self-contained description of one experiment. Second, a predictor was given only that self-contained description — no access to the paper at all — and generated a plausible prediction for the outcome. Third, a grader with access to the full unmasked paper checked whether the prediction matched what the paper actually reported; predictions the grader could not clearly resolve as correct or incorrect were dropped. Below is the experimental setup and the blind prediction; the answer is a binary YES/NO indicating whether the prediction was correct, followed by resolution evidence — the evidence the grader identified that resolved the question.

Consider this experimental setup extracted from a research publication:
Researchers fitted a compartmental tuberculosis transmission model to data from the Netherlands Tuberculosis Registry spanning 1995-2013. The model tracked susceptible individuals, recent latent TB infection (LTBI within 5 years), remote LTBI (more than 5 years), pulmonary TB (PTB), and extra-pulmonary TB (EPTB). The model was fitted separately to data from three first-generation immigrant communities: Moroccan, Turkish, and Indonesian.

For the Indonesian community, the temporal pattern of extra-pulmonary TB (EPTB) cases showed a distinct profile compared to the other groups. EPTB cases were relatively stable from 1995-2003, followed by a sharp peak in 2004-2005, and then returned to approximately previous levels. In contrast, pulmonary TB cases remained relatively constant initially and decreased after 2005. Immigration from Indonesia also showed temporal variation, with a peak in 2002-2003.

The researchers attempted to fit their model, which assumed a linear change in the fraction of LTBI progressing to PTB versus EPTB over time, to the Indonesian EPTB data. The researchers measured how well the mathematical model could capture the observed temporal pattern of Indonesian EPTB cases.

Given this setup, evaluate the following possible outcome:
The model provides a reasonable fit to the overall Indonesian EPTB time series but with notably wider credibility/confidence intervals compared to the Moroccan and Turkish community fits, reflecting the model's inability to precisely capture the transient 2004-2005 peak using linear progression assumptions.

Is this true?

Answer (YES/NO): NO